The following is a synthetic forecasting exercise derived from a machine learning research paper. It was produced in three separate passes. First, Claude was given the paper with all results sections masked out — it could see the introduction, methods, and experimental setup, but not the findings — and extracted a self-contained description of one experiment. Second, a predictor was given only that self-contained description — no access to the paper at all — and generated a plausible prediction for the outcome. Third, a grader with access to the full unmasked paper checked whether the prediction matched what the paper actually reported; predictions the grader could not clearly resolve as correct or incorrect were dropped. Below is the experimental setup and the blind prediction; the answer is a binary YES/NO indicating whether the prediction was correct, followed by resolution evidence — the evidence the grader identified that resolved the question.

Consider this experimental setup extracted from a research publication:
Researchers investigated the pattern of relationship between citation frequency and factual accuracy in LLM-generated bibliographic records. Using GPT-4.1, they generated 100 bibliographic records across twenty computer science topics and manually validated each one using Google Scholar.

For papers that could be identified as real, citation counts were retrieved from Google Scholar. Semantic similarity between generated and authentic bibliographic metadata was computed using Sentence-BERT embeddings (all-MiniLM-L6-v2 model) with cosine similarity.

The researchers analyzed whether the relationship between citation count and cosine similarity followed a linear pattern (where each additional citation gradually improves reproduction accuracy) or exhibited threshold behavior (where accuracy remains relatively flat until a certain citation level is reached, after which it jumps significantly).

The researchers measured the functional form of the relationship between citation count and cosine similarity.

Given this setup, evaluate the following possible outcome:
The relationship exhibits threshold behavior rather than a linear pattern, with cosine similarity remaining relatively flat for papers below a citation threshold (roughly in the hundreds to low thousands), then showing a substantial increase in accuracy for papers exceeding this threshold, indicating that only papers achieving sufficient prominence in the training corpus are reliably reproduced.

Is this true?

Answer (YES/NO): NO